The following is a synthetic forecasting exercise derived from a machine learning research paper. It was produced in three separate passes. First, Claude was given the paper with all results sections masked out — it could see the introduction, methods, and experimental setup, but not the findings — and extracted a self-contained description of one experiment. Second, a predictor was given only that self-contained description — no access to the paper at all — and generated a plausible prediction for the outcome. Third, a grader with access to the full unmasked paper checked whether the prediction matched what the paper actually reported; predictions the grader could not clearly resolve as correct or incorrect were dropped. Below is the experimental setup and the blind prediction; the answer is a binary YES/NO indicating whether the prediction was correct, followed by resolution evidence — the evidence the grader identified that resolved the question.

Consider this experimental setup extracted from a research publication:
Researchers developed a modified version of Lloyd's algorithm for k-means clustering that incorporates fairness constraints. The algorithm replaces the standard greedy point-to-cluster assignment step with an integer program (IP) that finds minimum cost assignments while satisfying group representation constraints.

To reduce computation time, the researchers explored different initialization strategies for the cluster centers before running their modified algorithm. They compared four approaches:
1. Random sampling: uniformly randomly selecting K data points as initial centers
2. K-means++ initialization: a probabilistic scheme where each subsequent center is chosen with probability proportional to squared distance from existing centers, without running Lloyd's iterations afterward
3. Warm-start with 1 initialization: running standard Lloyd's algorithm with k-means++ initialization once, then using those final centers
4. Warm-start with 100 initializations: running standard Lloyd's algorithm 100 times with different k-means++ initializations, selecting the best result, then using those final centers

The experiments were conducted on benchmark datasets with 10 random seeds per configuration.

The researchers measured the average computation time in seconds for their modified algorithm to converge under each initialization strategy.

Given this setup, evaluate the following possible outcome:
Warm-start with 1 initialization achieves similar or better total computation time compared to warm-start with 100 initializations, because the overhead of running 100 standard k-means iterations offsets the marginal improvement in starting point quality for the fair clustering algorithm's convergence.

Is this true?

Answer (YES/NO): YES